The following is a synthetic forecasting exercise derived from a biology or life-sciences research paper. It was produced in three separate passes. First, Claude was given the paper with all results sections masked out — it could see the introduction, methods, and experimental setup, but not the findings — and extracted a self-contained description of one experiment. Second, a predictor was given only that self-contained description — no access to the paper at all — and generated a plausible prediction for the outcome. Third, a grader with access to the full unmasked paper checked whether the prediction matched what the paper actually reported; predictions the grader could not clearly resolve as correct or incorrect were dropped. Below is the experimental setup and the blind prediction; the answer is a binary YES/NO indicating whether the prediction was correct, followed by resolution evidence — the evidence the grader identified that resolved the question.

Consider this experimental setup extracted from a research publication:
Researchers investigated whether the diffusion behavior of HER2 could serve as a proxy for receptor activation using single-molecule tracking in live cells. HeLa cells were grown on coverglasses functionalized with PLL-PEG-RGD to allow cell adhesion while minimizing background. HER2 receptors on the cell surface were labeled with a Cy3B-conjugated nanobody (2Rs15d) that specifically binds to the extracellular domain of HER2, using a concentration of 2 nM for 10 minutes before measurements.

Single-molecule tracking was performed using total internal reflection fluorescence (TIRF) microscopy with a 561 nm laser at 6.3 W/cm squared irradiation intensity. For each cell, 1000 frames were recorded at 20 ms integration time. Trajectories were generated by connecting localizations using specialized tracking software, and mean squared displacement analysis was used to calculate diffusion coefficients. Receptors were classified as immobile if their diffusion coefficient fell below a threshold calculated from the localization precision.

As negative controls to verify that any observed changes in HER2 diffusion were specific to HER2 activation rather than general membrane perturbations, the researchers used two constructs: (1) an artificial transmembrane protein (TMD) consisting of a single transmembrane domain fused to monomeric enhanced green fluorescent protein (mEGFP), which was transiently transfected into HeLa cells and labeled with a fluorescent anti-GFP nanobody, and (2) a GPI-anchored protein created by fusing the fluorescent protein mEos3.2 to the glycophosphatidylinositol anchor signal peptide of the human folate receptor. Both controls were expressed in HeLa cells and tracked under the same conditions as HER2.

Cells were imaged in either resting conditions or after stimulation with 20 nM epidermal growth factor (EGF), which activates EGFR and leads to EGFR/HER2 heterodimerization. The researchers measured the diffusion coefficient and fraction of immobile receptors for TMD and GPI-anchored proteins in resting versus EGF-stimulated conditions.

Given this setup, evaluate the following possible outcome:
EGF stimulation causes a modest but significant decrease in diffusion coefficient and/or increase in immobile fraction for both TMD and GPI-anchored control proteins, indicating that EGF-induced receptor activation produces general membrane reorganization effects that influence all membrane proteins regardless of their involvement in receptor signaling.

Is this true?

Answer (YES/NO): NO